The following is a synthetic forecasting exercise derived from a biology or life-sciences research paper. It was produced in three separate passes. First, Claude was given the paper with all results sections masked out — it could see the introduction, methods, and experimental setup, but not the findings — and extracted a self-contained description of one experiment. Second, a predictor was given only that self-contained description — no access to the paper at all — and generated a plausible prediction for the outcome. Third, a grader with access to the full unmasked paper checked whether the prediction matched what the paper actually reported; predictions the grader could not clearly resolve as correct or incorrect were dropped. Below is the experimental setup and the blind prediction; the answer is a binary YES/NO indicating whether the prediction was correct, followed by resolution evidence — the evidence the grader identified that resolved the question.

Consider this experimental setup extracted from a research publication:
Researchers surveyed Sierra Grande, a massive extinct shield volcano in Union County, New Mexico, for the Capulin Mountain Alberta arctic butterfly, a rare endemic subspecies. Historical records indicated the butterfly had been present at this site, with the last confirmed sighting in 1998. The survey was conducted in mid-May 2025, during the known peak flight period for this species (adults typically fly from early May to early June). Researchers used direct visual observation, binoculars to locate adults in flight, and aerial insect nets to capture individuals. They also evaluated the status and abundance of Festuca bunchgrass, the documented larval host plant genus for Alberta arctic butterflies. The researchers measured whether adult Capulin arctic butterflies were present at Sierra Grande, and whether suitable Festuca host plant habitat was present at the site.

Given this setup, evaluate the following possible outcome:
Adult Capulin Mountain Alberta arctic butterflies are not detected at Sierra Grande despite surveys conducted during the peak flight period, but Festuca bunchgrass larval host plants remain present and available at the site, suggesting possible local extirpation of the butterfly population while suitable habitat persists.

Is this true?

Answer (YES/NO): YES